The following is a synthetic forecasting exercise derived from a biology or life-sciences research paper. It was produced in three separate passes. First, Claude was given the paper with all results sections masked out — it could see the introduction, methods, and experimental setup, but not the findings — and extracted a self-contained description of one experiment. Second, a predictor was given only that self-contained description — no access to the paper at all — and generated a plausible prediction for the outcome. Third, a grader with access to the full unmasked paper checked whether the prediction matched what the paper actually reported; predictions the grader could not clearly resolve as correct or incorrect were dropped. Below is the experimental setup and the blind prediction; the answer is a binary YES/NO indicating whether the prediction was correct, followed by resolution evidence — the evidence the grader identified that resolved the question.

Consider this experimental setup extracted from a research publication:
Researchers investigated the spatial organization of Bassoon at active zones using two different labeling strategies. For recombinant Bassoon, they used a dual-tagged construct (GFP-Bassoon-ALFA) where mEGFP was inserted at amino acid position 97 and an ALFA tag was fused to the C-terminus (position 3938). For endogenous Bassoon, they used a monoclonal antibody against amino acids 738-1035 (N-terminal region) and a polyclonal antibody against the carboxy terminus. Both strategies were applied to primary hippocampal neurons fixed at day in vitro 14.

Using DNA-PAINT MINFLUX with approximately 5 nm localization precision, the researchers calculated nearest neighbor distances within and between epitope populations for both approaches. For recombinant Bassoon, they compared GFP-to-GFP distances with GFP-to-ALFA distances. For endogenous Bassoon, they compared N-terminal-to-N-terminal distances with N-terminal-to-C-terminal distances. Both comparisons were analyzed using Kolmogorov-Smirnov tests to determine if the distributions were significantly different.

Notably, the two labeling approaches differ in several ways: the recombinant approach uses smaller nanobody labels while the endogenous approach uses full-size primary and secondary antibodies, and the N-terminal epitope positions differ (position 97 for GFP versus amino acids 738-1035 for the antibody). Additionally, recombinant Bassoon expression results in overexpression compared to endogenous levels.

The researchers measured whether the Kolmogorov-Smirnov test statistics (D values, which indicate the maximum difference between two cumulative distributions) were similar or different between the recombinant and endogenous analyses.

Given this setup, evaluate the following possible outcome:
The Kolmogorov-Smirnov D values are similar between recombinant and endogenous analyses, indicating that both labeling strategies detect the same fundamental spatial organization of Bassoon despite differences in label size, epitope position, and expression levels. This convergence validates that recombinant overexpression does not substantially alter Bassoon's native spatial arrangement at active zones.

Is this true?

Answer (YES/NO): NO